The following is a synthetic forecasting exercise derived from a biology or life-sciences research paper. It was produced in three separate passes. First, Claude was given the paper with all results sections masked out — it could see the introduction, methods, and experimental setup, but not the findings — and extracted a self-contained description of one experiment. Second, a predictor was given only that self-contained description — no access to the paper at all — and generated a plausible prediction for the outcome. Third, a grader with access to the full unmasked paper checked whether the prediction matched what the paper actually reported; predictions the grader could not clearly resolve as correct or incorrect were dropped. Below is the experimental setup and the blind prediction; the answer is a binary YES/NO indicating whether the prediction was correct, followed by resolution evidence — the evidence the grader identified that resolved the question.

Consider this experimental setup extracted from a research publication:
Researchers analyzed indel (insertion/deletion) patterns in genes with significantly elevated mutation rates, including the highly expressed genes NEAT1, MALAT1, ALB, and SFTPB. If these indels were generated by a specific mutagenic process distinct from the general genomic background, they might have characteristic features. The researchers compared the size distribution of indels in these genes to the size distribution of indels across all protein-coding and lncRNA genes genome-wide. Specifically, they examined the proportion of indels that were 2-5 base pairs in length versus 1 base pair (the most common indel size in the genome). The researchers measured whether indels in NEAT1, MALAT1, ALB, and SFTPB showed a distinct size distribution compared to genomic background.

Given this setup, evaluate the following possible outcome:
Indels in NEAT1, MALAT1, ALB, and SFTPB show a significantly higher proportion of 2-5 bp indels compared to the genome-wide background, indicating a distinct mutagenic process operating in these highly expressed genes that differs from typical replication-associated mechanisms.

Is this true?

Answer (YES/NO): YES